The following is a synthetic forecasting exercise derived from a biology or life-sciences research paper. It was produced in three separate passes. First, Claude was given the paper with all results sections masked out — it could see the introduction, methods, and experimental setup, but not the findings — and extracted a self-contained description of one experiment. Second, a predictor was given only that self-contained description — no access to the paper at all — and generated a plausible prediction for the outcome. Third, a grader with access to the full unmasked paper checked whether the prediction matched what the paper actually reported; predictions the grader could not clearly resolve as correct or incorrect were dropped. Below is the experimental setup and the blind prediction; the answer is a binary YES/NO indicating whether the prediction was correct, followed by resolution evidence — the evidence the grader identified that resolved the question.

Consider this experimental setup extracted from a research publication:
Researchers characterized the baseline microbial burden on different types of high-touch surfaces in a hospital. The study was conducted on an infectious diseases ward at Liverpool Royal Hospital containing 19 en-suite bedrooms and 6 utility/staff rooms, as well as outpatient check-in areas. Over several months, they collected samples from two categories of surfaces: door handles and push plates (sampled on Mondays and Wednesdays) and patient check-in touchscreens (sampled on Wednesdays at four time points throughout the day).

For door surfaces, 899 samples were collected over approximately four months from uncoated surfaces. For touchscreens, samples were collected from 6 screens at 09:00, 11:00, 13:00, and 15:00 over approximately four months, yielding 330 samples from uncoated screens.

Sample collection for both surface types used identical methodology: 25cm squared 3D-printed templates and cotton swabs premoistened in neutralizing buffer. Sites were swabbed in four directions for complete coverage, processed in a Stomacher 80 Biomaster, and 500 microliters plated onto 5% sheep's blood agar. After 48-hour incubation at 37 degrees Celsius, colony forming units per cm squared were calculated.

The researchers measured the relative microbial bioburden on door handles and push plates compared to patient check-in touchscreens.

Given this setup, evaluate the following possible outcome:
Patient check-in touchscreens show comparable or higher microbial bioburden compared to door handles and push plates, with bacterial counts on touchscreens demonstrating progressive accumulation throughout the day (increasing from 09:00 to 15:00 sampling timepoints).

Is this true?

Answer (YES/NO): NO